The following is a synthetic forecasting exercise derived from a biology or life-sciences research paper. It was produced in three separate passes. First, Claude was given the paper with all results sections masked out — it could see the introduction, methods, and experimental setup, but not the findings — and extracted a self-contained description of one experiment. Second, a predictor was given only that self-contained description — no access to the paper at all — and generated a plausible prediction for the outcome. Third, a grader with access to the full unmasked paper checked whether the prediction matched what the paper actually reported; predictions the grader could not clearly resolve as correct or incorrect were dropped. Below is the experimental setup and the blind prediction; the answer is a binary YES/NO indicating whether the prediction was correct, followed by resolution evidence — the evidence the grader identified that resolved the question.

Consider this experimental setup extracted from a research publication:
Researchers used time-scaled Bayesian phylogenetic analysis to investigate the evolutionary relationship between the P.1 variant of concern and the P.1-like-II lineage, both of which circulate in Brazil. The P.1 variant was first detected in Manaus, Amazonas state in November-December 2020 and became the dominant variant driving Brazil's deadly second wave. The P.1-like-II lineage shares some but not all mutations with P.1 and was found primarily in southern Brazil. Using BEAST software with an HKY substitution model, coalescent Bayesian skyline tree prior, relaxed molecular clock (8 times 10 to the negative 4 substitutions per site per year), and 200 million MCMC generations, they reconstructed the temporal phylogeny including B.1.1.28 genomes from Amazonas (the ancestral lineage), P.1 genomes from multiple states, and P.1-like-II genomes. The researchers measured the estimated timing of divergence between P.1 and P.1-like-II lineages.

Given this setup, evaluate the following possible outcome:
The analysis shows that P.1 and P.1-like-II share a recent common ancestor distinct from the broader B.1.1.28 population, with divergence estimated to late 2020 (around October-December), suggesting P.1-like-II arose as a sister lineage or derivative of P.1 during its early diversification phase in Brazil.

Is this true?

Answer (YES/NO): NO